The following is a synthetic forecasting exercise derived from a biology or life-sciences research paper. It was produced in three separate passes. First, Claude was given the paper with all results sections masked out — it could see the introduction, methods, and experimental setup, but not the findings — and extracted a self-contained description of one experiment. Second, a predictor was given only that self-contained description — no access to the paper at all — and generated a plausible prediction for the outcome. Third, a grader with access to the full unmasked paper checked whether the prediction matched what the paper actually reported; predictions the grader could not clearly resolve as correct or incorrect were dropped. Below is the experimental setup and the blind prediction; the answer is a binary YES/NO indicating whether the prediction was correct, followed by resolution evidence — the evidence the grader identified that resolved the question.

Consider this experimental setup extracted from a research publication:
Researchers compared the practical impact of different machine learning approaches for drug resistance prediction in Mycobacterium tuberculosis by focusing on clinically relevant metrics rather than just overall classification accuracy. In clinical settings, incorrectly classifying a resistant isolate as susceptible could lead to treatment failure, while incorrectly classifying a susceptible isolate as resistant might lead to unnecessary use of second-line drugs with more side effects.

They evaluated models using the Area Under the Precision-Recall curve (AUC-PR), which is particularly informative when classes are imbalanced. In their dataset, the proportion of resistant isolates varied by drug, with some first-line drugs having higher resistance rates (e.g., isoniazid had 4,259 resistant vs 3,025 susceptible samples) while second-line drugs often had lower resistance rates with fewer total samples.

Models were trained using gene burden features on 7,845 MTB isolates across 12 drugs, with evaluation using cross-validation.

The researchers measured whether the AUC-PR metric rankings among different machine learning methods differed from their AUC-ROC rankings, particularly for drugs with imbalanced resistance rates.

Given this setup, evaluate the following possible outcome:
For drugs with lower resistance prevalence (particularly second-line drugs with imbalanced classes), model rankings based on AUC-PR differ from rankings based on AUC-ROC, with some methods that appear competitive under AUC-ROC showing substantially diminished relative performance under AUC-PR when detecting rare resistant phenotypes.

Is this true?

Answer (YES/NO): YES